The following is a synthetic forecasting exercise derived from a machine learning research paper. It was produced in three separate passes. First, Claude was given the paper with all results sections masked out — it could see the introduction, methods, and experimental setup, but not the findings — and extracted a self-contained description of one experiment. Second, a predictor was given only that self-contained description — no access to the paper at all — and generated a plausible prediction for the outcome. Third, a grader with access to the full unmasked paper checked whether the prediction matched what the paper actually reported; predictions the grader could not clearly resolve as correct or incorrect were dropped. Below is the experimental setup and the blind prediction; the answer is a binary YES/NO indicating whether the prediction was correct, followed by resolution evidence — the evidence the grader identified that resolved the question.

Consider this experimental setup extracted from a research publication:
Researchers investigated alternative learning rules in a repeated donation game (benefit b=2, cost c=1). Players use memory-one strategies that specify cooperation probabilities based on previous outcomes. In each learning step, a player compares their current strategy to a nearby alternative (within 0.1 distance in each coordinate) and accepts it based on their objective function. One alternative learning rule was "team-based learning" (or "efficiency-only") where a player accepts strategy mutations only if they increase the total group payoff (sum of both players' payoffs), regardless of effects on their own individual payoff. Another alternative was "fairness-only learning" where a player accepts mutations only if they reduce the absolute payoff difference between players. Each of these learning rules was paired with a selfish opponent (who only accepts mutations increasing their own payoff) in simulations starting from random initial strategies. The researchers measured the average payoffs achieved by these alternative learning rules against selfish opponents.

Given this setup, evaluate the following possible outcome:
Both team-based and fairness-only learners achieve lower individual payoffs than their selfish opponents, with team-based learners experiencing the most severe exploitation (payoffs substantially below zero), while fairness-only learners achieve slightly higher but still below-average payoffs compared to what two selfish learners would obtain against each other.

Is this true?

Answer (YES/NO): NO